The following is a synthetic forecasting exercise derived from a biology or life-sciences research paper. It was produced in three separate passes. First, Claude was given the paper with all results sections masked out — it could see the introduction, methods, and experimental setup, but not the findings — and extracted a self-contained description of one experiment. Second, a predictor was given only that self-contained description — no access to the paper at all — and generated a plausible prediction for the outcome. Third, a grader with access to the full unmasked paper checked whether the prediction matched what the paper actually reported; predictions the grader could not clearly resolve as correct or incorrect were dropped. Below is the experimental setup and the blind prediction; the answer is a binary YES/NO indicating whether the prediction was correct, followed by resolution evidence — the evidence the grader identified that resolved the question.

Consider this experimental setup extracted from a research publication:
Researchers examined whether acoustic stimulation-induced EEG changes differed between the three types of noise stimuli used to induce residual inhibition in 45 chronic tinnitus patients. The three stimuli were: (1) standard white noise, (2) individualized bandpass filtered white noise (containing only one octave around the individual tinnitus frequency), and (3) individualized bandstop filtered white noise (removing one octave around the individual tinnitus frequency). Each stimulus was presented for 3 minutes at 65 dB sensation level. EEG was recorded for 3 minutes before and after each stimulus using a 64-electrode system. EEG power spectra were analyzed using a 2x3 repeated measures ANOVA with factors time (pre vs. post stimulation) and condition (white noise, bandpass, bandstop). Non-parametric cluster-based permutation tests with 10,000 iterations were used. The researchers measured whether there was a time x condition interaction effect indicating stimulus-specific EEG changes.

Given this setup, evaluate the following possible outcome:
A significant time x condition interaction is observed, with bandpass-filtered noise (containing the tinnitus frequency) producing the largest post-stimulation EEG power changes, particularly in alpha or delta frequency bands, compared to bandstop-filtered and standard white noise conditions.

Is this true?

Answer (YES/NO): NO